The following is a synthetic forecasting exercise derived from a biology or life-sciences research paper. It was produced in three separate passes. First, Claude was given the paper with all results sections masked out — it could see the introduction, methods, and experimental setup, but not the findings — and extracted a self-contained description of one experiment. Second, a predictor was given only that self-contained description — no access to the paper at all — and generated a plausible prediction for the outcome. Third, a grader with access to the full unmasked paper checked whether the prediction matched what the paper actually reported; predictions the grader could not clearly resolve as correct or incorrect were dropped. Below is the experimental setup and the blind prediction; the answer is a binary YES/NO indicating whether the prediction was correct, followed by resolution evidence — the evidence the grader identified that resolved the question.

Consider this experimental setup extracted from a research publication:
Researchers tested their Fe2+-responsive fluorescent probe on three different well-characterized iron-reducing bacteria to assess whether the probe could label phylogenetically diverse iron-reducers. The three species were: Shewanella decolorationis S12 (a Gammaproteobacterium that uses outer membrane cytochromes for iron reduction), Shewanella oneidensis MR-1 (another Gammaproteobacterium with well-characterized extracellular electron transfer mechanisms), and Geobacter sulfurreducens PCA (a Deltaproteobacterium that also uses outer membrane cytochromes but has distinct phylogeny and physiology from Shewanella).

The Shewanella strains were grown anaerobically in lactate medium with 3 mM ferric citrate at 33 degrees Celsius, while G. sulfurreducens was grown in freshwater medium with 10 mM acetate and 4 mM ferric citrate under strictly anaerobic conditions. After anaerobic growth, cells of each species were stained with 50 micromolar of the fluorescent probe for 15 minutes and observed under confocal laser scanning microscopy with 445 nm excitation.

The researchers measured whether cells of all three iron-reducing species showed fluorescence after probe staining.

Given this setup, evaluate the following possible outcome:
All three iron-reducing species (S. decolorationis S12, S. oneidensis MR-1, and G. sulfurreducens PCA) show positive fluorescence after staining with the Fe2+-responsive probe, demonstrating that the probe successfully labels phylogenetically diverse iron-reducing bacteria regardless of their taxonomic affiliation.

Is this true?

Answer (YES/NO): YES